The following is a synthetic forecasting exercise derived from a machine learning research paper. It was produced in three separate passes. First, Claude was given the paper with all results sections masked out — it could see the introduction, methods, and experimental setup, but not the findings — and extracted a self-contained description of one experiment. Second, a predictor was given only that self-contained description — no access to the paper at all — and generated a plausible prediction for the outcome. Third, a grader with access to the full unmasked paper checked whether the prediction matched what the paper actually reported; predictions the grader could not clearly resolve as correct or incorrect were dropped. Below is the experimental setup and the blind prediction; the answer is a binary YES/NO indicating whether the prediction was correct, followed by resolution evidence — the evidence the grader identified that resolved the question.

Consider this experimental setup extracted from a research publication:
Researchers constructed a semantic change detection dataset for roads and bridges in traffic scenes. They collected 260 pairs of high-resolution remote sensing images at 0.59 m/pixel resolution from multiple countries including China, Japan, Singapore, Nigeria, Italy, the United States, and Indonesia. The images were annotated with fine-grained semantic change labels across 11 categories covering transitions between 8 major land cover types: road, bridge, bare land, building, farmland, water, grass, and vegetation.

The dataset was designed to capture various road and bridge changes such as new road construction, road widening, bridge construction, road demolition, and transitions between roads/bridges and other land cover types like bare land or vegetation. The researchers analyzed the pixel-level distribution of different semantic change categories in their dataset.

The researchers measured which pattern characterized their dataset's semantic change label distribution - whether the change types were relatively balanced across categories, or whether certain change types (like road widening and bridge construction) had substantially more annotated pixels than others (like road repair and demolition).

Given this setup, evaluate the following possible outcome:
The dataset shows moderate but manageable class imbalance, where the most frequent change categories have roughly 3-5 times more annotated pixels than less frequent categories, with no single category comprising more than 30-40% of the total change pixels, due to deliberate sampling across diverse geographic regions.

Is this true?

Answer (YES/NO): NO